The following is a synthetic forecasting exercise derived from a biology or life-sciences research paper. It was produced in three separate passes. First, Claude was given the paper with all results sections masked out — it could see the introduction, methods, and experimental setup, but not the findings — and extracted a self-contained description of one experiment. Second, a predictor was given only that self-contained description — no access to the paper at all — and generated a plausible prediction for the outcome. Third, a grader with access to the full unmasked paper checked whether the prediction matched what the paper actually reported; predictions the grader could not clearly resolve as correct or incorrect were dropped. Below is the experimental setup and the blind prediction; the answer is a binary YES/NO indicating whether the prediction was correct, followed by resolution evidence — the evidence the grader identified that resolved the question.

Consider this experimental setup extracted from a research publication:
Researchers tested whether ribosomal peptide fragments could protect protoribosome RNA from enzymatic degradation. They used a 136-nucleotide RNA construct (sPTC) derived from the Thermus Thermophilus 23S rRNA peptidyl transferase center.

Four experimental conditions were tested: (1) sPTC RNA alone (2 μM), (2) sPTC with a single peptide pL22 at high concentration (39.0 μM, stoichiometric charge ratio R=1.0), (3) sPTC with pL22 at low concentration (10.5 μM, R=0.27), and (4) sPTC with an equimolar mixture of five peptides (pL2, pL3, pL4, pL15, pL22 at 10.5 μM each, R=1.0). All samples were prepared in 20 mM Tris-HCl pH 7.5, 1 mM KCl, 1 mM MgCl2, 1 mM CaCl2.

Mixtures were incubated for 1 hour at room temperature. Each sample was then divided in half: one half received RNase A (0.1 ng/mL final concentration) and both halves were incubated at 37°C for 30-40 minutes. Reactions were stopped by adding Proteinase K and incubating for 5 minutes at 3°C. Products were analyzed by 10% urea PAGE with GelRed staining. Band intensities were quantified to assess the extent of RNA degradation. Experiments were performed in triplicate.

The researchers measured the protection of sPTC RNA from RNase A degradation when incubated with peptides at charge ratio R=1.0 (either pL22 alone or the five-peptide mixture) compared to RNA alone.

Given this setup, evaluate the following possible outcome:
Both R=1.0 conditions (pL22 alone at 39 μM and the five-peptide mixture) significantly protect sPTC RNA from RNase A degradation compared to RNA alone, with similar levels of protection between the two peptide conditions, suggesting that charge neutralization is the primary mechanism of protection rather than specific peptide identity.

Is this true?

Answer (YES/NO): NO